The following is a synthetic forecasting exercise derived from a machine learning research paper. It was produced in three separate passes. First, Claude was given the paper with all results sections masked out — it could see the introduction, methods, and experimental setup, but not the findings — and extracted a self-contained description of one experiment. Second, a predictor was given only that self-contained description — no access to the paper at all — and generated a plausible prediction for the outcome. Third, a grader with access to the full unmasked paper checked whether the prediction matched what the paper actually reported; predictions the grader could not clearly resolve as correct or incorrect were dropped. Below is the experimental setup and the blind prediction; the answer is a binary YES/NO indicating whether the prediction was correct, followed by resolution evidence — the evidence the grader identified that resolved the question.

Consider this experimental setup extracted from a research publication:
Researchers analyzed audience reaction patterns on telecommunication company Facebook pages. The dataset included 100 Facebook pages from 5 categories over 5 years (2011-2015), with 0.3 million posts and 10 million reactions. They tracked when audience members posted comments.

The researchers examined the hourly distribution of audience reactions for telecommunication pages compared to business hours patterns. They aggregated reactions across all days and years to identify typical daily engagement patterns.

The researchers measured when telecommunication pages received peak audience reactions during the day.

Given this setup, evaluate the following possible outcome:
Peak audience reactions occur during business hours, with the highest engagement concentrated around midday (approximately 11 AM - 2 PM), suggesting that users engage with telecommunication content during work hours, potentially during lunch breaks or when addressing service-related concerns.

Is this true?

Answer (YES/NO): NO